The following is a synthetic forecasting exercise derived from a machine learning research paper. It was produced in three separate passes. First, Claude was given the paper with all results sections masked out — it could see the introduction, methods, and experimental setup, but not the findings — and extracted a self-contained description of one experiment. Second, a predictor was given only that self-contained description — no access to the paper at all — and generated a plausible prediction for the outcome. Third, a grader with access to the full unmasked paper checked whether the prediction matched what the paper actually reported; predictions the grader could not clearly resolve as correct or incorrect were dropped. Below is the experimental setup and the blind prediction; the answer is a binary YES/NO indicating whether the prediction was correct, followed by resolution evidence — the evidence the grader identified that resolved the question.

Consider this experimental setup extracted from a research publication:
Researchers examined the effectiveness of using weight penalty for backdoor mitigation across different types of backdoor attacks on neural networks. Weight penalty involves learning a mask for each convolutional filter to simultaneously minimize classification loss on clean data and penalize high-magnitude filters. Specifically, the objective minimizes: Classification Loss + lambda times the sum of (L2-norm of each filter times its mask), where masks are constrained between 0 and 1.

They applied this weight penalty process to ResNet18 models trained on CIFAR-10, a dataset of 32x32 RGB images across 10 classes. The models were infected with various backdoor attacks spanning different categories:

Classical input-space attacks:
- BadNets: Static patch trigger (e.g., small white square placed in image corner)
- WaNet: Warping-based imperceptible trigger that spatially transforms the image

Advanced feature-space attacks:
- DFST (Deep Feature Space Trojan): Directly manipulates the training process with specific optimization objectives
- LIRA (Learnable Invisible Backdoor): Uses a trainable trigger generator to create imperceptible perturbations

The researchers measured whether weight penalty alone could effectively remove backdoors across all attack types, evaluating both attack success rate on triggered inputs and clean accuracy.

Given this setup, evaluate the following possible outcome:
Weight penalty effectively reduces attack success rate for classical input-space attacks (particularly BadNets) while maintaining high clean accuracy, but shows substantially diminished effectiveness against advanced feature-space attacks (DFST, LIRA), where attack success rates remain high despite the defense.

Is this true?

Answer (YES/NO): YES